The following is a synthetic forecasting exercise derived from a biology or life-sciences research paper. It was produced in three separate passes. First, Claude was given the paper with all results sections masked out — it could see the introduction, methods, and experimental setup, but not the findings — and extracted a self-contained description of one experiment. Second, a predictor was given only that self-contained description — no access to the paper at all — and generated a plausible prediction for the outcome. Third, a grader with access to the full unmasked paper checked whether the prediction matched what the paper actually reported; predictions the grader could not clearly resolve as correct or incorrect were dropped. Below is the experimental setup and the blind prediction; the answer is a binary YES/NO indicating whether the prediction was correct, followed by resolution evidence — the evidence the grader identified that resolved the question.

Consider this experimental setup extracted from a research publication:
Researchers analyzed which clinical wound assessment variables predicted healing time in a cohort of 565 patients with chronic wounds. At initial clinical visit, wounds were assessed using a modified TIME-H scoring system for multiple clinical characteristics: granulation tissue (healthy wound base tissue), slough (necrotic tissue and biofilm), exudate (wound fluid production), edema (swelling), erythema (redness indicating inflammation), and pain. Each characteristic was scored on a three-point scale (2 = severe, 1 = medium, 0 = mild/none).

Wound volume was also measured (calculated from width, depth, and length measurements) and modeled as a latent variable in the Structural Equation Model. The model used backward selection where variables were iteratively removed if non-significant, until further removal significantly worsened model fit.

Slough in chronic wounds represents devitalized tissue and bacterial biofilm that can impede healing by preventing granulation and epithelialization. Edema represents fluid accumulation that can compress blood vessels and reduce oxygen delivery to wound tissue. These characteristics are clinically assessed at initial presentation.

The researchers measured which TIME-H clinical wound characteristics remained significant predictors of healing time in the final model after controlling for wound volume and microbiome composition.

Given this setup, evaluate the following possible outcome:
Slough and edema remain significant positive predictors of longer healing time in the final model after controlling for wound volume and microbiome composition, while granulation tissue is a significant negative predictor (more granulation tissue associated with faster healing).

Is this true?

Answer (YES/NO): NO